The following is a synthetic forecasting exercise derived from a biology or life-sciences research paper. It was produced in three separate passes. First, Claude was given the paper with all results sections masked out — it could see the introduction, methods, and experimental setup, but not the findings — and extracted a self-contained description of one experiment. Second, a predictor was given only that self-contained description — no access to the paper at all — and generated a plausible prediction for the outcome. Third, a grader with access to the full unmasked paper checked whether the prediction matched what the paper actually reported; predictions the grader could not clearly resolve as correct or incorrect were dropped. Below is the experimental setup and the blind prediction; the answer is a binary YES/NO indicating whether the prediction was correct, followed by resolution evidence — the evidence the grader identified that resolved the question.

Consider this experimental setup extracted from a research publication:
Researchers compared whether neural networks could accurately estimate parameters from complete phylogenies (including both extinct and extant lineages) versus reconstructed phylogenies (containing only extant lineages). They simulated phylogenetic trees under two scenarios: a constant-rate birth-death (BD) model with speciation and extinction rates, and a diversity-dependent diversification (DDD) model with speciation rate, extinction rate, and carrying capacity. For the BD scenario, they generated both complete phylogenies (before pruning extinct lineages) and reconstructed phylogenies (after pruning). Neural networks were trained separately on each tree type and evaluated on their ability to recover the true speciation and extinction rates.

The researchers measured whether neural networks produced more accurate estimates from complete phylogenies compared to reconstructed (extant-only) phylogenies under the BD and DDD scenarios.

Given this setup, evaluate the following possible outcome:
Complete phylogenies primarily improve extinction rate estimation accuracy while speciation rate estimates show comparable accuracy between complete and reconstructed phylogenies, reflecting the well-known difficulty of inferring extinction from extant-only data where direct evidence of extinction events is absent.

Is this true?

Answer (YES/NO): NO